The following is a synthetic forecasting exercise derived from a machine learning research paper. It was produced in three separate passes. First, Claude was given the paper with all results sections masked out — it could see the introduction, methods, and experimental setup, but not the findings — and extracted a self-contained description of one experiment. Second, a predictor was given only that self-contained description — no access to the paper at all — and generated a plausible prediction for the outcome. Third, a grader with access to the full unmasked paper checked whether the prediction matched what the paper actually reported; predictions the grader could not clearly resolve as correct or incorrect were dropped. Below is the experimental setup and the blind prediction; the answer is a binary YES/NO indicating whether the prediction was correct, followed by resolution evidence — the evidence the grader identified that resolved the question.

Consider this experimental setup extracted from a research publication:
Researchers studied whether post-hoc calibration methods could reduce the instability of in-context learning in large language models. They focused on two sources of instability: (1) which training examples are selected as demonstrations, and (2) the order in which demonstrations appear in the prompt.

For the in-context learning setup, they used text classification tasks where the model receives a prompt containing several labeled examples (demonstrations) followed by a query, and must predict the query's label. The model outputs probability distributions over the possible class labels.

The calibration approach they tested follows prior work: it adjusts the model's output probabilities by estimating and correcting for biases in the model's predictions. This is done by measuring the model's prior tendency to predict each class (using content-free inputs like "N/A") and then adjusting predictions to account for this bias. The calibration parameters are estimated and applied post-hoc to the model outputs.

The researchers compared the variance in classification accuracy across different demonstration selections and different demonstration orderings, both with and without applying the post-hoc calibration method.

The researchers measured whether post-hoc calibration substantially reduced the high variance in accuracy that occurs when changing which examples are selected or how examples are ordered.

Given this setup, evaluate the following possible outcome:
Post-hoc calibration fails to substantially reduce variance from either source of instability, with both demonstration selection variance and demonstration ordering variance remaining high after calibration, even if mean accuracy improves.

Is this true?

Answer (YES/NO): YES